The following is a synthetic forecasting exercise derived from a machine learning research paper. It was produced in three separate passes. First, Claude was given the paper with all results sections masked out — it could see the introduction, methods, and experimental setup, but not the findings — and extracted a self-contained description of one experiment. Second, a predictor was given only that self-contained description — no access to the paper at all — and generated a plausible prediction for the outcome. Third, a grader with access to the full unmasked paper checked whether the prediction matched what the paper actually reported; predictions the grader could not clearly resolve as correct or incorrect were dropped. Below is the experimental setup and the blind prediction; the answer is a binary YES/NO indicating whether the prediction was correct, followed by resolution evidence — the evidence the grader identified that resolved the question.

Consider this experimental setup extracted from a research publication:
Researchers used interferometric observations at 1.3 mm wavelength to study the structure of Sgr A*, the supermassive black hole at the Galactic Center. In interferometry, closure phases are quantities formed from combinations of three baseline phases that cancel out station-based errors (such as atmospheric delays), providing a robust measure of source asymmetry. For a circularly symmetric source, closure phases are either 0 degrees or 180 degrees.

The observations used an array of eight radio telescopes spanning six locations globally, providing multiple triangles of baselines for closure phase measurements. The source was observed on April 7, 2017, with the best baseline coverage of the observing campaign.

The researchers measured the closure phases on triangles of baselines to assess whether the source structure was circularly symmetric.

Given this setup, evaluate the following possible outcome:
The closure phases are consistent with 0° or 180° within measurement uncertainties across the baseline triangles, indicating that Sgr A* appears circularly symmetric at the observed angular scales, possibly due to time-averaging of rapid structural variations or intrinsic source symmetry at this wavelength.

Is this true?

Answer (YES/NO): NO